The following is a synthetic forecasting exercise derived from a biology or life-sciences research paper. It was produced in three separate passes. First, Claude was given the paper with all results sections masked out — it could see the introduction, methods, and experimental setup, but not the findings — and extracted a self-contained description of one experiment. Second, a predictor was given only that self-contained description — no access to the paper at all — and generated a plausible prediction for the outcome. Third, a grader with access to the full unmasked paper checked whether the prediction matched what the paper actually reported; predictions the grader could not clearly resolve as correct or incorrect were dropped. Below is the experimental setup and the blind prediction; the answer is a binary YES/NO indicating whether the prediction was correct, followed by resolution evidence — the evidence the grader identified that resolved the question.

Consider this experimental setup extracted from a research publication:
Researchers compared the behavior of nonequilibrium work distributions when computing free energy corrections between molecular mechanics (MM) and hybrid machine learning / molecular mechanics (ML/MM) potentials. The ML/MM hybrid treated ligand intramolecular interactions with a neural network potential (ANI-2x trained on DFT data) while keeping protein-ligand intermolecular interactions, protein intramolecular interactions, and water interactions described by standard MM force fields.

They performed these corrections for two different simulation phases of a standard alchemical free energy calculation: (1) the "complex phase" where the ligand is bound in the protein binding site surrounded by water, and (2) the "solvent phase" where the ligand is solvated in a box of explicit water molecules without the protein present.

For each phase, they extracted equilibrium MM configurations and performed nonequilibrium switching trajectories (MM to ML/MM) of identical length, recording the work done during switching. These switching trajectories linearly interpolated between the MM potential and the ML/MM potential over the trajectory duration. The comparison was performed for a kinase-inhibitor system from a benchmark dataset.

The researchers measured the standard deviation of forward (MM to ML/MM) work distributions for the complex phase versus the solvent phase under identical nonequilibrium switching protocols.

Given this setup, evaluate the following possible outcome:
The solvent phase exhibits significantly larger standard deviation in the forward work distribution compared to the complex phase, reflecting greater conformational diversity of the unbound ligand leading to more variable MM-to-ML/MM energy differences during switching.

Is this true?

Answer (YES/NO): YES